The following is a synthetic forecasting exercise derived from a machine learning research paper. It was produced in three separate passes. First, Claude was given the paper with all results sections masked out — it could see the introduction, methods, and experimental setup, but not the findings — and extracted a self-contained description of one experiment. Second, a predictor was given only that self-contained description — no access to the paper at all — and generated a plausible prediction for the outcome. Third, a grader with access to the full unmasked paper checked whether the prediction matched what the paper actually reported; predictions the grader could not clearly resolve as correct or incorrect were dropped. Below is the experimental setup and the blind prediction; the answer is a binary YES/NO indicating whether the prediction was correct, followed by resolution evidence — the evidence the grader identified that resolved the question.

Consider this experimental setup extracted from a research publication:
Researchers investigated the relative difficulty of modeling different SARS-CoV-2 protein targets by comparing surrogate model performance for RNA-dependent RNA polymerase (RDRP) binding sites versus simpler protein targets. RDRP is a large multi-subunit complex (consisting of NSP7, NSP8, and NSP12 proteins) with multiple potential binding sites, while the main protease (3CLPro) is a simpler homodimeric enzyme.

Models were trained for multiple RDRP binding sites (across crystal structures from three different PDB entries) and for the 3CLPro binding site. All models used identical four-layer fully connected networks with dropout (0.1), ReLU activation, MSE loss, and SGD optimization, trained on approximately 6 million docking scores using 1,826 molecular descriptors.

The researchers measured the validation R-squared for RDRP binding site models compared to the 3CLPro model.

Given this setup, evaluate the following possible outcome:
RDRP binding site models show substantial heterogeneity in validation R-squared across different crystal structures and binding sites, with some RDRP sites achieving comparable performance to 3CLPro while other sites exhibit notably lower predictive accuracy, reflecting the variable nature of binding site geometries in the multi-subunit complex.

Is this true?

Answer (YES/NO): YES